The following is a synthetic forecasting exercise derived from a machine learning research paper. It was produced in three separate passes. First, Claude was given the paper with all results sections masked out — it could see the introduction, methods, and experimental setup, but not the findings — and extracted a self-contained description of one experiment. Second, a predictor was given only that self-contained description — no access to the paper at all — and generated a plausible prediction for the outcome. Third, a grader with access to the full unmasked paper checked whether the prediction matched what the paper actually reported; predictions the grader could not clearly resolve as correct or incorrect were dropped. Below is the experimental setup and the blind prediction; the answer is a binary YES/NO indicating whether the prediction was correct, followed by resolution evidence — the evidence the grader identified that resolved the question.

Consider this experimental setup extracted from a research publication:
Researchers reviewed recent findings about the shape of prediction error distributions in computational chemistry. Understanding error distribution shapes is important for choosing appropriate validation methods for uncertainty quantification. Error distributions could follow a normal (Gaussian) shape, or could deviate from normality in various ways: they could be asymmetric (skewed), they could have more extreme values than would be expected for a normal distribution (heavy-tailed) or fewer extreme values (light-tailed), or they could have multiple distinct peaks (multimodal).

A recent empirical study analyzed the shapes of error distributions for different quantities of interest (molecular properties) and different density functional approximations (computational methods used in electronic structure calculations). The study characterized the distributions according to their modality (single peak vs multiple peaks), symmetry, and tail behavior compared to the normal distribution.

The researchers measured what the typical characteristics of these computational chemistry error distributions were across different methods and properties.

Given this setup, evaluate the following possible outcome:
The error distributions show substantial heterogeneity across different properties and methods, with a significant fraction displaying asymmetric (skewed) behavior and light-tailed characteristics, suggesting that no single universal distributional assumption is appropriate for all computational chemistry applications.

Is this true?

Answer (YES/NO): NO